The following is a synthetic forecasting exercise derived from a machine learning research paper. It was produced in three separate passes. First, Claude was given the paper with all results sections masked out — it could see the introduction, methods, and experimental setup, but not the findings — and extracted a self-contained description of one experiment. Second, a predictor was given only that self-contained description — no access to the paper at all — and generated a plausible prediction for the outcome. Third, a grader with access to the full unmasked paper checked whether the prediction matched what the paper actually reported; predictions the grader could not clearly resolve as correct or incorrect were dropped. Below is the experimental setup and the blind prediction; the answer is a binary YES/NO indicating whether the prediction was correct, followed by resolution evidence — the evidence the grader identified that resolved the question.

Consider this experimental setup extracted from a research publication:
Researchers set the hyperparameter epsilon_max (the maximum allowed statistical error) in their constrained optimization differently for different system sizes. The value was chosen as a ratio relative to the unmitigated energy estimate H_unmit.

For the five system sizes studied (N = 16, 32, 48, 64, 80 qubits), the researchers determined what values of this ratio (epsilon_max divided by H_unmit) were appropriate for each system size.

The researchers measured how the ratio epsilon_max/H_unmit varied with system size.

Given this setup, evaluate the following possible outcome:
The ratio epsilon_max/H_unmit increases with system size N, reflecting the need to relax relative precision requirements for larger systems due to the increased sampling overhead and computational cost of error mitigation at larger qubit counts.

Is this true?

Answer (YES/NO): YES